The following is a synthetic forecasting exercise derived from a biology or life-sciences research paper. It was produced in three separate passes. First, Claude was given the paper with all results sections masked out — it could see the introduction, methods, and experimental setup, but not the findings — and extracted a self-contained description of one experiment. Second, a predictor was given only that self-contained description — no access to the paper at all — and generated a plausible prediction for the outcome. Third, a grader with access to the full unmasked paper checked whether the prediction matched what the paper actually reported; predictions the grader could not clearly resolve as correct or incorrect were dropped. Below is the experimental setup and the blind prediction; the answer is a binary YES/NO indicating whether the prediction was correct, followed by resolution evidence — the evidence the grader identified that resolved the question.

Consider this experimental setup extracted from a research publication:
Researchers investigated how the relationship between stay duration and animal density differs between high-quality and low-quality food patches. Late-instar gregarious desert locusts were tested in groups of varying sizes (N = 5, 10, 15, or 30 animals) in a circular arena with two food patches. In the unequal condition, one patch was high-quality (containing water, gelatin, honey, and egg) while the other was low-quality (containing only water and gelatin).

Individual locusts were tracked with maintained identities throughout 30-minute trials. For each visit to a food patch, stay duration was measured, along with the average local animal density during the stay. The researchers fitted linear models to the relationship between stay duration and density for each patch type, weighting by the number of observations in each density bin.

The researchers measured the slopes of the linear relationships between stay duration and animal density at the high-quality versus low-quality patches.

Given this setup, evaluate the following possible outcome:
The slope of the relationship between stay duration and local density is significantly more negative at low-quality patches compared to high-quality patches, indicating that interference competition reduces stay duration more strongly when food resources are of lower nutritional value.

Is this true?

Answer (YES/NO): NO